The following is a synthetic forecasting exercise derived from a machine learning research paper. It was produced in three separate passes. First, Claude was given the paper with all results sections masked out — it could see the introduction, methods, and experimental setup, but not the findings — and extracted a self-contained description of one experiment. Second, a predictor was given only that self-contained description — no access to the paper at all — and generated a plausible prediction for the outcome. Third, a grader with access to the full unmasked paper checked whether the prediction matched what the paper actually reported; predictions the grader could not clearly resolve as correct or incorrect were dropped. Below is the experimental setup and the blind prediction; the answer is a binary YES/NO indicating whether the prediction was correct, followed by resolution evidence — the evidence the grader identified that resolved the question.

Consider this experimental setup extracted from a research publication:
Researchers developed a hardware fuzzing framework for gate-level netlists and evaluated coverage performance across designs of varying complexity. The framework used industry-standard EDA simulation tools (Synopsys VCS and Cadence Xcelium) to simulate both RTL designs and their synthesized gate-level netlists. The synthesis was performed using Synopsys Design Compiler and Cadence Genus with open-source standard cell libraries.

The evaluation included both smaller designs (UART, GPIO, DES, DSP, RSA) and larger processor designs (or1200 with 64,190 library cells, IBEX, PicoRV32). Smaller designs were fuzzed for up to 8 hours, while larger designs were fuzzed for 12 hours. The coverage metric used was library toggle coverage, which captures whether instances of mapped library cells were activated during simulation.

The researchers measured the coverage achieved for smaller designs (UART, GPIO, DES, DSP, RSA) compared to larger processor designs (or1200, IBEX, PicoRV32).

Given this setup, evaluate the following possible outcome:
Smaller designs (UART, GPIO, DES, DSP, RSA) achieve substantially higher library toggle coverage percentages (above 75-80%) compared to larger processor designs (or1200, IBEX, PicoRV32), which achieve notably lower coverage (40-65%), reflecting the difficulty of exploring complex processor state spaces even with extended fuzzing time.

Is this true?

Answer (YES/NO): NO